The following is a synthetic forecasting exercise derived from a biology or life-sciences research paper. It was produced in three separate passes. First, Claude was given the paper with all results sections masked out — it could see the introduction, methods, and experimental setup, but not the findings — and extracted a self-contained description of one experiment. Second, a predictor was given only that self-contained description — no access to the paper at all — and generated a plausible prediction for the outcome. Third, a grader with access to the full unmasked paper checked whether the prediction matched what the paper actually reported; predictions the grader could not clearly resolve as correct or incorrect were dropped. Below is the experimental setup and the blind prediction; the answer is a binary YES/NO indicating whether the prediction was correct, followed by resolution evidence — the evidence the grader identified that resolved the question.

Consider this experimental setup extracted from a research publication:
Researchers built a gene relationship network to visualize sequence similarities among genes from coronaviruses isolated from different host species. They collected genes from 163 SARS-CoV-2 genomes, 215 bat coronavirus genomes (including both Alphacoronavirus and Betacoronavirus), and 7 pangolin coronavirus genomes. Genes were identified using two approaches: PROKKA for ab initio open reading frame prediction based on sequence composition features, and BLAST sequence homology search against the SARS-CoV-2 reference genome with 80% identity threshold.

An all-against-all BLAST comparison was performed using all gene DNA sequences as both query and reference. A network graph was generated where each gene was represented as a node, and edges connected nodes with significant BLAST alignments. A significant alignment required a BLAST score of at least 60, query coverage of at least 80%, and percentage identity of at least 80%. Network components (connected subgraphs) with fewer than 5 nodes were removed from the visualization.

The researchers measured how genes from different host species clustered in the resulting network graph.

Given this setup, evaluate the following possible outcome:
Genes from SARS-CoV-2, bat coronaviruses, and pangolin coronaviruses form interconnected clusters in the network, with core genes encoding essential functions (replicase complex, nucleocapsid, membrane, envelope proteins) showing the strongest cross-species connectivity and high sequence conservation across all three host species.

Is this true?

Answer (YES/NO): NO